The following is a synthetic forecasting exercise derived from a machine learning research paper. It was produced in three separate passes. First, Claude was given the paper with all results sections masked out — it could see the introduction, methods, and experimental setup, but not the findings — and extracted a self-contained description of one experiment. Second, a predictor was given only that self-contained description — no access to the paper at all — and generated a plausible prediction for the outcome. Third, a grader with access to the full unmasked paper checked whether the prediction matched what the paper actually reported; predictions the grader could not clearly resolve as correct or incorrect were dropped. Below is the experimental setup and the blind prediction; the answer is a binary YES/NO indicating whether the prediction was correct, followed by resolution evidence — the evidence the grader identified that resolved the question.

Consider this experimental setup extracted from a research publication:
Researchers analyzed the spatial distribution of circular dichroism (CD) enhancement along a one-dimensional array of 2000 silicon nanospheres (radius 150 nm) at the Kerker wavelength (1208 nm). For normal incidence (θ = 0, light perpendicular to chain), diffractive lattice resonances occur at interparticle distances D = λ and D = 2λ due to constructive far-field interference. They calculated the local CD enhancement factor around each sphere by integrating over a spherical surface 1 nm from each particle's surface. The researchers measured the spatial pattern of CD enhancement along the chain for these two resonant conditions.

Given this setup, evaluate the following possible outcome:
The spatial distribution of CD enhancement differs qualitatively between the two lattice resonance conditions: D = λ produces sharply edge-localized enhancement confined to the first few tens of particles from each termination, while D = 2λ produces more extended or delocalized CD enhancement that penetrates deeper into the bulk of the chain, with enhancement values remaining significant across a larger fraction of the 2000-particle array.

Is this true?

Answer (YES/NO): NO